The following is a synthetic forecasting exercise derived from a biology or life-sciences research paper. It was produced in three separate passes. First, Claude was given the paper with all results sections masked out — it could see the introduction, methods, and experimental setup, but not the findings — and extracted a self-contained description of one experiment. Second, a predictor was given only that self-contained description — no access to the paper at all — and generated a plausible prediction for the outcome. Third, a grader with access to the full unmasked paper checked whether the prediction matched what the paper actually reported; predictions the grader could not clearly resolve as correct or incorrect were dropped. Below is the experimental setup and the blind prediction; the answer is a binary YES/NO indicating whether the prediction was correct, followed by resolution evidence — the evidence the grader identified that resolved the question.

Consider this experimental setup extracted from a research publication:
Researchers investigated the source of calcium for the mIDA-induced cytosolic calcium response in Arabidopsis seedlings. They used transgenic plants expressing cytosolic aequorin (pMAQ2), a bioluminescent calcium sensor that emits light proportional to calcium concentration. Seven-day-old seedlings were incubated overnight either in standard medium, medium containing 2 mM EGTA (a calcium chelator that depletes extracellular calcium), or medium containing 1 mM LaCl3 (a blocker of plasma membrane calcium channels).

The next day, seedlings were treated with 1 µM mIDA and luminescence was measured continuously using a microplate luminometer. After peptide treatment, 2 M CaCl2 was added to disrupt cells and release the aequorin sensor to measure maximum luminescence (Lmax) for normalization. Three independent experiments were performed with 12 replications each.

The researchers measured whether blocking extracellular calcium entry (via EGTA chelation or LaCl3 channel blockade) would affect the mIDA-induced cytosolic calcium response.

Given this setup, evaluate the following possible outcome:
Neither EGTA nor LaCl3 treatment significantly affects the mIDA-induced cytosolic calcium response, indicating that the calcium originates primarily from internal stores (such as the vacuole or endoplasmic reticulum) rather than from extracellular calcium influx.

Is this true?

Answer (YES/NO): NO